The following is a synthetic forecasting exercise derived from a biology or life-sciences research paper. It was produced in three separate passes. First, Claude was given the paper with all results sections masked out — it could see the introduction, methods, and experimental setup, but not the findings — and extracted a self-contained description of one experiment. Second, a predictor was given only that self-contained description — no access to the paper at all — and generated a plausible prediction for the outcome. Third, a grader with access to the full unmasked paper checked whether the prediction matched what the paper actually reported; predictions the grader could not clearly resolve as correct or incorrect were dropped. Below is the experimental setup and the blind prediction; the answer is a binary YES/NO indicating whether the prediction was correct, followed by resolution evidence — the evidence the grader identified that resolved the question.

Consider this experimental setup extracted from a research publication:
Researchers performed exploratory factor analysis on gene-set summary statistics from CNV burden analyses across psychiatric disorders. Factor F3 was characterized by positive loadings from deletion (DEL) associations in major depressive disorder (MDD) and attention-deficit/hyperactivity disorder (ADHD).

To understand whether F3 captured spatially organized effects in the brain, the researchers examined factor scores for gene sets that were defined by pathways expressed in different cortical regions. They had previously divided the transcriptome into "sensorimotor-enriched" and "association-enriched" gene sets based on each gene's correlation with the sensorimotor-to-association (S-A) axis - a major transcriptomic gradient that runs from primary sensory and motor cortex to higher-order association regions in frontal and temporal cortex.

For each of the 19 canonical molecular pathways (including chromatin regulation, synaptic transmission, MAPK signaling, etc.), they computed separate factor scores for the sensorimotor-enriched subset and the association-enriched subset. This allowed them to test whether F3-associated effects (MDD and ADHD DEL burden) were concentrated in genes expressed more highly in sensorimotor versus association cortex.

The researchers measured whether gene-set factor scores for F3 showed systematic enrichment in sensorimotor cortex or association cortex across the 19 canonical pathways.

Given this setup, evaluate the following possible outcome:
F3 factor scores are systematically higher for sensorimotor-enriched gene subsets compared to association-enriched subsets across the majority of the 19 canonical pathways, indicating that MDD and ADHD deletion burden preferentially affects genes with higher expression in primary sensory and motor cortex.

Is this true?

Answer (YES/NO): YES